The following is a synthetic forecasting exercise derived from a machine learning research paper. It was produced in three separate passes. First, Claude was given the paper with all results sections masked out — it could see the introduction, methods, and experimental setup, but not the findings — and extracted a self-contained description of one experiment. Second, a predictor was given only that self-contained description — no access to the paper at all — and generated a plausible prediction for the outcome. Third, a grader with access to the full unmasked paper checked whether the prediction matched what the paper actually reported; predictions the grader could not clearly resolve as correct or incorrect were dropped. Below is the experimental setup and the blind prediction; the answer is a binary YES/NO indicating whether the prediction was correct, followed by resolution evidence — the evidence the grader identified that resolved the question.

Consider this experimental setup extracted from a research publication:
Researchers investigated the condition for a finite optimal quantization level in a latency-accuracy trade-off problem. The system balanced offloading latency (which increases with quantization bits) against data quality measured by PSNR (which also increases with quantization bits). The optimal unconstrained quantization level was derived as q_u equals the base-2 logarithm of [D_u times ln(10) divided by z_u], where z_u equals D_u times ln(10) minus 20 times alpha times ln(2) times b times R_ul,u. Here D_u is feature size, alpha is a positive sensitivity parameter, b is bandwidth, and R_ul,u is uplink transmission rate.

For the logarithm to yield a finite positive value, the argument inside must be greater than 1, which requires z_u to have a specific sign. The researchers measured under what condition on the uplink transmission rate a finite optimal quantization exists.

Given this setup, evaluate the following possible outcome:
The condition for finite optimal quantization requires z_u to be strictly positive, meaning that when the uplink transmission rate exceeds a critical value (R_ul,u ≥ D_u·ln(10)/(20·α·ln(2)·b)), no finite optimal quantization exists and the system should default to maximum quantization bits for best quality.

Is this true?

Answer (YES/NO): YES